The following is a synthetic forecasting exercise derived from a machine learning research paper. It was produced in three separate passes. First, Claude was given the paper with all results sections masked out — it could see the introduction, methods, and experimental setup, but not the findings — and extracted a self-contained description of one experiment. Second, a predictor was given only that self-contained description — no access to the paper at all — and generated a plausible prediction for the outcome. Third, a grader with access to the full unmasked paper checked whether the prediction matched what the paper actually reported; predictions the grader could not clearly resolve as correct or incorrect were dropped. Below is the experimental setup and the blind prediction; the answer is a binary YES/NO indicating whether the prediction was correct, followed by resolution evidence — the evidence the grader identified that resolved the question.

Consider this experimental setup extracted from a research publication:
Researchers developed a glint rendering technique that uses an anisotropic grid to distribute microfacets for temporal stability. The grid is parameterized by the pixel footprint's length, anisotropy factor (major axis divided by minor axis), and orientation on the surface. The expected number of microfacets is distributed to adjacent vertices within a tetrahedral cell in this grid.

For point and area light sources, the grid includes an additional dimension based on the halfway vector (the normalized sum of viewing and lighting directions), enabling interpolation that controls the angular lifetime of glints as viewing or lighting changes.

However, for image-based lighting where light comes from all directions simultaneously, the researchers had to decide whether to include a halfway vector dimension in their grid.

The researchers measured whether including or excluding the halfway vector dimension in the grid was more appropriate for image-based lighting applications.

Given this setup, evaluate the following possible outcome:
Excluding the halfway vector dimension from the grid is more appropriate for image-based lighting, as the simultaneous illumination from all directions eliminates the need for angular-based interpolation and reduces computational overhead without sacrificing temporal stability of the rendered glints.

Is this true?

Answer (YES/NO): NO